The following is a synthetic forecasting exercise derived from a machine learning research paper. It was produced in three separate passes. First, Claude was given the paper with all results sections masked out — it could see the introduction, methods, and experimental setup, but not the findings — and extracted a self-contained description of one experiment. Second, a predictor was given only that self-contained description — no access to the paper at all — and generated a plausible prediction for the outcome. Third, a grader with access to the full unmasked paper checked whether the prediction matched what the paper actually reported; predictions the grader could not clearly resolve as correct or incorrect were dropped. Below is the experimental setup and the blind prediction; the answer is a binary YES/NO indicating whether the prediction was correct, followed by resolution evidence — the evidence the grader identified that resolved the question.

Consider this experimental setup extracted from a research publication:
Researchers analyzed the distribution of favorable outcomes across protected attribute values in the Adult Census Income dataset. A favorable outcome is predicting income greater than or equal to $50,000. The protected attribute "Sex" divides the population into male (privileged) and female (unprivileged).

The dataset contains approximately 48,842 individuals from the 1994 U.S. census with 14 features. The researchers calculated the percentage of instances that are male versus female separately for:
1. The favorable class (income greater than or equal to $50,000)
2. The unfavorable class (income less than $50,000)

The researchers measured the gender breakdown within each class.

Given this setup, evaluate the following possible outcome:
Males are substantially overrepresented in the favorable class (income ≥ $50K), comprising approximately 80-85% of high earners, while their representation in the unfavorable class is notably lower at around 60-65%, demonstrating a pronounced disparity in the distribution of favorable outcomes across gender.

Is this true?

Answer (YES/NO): NO